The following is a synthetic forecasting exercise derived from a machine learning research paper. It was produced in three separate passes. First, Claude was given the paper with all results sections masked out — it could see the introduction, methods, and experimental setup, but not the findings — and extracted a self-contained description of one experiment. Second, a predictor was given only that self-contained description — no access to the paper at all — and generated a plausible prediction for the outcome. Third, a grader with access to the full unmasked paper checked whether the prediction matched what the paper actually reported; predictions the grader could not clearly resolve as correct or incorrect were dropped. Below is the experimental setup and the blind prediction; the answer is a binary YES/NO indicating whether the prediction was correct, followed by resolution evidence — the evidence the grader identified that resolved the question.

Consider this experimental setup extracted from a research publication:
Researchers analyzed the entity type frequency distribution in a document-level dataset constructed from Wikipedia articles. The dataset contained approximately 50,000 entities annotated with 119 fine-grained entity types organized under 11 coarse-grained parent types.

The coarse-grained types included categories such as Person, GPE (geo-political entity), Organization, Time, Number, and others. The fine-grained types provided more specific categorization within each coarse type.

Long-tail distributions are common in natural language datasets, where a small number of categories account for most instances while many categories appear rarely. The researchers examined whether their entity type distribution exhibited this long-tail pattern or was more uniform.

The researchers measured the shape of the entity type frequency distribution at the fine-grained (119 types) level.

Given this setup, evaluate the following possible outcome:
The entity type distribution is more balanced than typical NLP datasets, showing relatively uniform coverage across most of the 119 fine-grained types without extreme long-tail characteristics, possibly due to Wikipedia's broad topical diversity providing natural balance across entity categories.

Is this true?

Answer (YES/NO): YES